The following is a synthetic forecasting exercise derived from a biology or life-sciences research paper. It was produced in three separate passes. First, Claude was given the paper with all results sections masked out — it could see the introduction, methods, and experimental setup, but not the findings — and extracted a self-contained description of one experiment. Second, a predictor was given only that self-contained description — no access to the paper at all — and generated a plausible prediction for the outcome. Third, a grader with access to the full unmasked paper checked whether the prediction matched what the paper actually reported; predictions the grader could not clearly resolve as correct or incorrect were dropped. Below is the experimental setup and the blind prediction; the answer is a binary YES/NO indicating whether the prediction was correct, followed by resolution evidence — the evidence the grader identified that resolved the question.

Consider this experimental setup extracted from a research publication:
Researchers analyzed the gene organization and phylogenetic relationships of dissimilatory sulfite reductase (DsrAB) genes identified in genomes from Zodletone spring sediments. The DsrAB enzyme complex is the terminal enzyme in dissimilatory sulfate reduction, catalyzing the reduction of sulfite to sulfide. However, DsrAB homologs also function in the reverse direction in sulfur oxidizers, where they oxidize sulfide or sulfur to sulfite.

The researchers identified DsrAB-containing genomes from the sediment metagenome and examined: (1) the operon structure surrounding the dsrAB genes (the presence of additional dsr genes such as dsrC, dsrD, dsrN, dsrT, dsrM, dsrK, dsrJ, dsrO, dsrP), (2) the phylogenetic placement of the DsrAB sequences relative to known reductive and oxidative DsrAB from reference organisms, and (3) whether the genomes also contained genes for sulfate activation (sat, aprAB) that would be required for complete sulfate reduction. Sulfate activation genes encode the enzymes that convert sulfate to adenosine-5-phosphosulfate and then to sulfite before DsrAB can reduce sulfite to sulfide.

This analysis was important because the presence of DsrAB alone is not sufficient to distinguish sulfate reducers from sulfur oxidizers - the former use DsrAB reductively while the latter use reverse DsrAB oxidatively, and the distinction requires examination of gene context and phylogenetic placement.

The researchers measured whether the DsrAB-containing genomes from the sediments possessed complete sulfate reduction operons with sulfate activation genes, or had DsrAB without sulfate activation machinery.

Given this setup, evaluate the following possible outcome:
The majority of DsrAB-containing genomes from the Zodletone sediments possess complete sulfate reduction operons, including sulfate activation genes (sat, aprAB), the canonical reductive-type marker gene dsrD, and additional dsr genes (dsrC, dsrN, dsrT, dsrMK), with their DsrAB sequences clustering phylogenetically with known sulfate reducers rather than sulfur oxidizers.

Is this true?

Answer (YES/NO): NO